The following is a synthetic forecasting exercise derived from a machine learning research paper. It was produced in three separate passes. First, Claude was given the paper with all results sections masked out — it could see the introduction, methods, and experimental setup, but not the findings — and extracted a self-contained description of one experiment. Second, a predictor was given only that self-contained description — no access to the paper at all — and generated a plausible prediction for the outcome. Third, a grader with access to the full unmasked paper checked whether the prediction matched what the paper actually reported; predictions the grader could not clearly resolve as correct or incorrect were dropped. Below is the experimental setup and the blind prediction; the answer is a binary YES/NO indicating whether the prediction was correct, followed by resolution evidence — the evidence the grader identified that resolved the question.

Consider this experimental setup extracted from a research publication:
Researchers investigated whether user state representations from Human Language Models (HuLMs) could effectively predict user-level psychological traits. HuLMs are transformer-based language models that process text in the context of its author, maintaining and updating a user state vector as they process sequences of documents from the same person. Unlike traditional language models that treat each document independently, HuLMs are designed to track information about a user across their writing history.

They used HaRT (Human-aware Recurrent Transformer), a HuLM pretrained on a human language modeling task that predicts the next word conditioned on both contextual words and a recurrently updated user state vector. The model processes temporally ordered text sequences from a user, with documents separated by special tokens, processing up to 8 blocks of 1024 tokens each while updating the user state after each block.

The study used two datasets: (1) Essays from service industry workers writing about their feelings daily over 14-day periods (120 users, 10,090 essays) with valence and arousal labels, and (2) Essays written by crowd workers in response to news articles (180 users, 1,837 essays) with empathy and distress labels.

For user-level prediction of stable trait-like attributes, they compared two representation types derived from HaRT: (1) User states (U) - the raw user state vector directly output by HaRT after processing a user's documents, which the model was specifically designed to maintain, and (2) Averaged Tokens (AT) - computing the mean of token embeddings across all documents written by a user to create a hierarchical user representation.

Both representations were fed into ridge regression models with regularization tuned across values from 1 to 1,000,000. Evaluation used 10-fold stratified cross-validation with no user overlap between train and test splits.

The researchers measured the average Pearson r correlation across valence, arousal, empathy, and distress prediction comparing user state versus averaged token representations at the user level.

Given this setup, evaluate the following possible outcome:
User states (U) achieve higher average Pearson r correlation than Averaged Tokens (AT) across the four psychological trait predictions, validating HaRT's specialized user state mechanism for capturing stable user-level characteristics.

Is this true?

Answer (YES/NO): NO